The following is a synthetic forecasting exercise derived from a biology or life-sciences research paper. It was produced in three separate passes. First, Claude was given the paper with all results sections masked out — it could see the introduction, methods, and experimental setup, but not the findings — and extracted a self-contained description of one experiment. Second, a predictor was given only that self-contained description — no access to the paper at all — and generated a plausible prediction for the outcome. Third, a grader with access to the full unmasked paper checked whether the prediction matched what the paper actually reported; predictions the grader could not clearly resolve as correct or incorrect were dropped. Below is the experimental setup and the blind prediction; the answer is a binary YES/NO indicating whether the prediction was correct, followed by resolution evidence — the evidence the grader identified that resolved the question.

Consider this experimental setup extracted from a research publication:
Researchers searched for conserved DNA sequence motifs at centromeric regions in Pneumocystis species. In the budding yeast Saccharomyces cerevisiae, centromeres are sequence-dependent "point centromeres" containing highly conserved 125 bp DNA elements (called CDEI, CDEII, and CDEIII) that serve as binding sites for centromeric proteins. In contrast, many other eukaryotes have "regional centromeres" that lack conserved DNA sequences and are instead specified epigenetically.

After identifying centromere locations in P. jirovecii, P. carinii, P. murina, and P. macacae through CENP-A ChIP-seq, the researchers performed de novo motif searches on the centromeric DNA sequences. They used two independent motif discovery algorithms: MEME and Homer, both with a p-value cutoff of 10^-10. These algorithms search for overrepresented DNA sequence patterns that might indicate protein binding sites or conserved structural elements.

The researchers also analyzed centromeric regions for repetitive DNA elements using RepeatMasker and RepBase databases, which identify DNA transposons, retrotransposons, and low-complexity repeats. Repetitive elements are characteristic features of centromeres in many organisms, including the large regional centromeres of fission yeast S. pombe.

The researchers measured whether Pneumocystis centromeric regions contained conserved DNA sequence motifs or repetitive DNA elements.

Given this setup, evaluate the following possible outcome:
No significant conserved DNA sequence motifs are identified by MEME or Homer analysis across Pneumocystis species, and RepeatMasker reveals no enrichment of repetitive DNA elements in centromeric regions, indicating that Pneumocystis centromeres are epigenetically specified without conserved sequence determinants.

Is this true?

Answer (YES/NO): YES